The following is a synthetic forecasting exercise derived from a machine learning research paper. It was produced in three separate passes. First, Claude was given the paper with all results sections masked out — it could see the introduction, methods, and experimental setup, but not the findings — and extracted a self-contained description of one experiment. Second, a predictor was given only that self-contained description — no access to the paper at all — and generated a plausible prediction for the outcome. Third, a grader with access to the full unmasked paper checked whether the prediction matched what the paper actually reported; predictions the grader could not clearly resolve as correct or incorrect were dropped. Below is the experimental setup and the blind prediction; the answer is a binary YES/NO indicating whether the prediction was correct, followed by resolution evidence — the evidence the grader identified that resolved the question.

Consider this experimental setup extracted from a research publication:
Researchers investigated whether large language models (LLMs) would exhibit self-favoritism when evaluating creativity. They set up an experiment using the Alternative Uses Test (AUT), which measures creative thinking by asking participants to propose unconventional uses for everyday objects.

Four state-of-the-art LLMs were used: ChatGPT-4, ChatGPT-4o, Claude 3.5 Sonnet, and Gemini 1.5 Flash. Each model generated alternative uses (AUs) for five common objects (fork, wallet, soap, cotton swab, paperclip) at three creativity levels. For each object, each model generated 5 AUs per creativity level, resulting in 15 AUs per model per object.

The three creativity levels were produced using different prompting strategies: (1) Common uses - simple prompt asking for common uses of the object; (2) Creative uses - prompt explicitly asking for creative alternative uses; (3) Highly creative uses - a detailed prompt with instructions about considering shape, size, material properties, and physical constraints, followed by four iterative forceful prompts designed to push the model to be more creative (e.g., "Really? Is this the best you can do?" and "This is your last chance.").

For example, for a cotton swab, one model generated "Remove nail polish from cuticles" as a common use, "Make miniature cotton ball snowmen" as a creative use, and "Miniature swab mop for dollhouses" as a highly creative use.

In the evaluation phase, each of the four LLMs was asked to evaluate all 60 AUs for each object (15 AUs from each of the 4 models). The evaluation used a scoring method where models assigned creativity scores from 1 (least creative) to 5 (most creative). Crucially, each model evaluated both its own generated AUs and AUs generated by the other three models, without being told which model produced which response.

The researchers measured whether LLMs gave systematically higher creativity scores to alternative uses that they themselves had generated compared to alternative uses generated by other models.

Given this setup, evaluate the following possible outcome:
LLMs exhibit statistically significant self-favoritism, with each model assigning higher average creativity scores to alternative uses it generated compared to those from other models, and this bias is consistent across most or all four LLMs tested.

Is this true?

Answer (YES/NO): NO